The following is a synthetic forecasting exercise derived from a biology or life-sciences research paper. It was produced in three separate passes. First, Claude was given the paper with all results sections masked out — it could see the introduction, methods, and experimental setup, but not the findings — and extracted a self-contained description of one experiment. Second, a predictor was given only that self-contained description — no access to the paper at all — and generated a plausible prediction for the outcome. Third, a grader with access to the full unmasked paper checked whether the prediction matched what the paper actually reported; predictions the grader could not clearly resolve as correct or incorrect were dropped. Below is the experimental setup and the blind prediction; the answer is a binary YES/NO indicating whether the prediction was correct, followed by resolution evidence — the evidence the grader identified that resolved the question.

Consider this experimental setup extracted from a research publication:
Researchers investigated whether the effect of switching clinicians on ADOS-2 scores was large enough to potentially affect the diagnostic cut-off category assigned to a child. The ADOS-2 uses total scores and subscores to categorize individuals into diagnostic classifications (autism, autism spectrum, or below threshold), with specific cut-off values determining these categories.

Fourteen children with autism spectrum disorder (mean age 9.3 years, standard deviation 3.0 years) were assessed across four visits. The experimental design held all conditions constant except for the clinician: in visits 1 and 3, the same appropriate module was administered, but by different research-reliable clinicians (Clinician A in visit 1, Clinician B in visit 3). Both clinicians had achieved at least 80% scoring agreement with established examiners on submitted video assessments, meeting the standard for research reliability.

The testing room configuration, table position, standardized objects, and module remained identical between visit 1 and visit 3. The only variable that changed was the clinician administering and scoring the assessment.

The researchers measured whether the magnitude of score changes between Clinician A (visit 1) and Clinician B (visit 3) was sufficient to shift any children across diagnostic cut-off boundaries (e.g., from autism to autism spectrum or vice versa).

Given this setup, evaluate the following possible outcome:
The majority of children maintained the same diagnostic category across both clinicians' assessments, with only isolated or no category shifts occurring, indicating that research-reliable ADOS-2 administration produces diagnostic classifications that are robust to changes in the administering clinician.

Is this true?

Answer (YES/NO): NO